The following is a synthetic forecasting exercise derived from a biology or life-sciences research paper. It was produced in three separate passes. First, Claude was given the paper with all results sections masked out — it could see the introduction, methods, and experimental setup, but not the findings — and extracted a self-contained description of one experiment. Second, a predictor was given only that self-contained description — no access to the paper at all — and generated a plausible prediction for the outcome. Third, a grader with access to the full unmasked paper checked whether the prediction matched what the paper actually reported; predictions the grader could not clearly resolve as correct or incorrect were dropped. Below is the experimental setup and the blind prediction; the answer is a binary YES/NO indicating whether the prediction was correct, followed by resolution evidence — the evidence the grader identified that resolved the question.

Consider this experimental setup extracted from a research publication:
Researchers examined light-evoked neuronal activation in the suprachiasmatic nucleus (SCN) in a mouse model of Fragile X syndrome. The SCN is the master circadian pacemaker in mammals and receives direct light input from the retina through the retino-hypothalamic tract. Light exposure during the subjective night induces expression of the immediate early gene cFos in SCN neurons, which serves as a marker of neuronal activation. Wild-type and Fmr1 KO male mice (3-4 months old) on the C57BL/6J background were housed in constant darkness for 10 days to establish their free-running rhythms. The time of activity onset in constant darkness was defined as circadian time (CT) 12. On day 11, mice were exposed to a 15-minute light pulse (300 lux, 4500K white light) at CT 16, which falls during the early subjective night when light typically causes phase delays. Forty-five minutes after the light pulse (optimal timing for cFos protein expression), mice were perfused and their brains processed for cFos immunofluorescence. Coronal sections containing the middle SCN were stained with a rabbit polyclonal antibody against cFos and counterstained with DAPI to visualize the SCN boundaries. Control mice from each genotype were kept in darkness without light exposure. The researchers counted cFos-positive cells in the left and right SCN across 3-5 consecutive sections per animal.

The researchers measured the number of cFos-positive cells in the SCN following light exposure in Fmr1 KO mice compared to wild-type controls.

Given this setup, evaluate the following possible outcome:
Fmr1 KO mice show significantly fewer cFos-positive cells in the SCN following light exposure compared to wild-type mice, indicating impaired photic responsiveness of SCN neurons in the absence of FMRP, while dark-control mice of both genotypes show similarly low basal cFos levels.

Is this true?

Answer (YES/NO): YES